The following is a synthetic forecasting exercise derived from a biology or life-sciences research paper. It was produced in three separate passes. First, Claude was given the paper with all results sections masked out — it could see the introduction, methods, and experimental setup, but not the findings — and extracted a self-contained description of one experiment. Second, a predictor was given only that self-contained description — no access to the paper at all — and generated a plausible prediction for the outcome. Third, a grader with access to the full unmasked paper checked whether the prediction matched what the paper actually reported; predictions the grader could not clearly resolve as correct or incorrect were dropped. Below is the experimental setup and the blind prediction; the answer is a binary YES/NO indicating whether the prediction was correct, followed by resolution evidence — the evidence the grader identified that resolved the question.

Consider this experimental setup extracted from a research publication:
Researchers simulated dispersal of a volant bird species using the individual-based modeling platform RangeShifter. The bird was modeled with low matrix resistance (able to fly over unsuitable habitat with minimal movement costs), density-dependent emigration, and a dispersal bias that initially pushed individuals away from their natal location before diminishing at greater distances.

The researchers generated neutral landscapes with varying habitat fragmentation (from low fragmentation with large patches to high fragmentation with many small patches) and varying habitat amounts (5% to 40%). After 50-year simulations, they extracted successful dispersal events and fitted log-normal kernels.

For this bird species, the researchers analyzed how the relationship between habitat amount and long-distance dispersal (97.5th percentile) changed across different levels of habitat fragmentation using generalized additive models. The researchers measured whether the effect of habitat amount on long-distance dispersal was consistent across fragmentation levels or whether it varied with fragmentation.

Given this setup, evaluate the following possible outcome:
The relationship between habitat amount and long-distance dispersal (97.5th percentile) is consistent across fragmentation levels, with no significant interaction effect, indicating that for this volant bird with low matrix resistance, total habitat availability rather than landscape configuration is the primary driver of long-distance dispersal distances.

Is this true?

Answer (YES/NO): NO